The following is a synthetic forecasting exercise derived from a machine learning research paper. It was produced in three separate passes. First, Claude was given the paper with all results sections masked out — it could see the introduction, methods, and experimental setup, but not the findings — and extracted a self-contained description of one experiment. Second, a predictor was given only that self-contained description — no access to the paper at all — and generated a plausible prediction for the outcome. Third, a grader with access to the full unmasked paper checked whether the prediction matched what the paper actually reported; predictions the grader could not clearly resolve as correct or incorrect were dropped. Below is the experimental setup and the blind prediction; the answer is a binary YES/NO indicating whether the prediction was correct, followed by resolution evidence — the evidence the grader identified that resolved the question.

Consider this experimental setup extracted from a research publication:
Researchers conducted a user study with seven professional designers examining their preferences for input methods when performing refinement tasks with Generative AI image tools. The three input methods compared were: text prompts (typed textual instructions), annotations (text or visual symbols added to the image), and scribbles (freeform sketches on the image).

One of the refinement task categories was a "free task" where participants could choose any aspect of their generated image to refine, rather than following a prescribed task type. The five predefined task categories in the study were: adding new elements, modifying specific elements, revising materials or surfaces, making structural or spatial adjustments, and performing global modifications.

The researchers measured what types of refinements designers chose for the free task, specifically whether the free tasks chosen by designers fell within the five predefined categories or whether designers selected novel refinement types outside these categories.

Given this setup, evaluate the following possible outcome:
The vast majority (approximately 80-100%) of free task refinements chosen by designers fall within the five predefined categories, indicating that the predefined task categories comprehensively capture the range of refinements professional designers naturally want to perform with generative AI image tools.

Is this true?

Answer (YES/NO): YES